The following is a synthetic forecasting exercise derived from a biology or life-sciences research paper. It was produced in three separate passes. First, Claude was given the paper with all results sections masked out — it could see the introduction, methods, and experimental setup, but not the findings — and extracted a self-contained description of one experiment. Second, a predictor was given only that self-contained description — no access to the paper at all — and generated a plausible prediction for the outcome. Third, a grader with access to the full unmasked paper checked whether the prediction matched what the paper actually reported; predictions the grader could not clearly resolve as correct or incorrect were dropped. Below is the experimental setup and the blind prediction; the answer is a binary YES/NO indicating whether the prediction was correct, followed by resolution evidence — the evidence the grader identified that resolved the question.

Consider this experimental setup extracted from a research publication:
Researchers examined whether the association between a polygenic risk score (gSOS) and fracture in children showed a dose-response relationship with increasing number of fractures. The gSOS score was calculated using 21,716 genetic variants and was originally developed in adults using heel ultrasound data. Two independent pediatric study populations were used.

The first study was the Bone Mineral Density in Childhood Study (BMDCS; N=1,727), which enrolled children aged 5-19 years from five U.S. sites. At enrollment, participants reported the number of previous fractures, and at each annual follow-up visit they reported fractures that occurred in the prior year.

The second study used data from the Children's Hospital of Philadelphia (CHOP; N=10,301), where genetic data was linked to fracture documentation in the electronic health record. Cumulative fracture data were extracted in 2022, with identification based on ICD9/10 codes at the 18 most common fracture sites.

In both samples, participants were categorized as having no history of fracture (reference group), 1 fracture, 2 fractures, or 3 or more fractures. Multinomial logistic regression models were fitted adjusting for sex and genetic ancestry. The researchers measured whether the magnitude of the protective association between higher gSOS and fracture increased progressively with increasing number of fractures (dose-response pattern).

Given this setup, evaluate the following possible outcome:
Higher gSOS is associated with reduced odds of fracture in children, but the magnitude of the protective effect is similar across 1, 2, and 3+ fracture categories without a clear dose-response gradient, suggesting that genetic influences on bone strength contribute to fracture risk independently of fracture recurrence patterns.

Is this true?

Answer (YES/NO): NO